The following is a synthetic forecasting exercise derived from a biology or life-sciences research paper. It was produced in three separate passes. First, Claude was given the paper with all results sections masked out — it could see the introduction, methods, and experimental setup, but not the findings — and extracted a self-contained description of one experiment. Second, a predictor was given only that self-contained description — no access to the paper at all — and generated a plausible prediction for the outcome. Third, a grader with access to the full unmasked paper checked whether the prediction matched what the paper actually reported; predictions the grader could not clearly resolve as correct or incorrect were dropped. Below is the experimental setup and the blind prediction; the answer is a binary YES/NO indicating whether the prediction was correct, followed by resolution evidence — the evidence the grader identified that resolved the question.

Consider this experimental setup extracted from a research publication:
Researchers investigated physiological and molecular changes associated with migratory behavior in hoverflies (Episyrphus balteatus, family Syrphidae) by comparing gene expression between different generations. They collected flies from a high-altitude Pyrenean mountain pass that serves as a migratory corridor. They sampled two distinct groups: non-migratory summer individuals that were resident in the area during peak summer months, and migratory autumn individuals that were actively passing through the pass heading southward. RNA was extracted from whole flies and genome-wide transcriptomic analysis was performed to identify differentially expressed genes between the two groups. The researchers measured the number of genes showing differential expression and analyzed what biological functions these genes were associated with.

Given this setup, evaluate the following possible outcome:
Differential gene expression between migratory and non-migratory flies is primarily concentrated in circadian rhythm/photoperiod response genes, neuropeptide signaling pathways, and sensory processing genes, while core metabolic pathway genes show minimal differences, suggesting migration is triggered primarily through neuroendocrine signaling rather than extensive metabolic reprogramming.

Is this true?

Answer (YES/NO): NO